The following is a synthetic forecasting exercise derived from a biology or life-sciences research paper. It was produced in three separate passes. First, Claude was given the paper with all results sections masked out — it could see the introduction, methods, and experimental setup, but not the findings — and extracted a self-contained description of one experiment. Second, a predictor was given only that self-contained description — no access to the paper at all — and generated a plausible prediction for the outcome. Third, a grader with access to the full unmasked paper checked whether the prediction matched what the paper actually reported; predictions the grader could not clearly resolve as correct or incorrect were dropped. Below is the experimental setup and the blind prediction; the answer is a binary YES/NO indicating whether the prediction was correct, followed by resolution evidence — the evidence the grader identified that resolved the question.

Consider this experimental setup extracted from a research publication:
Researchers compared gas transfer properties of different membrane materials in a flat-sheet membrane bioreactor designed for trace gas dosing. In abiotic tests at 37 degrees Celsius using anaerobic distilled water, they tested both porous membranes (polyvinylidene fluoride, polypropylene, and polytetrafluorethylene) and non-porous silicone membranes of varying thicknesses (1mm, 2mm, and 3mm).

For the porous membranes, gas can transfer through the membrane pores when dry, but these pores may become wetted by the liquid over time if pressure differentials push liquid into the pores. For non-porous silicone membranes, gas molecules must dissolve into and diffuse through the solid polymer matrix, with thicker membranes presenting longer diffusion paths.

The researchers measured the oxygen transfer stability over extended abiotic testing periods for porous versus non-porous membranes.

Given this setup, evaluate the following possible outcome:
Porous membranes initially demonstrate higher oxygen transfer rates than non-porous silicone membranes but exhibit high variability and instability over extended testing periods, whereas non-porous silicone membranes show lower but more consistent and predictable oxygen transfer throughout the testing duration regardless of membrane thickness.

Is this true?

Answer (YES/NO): NO